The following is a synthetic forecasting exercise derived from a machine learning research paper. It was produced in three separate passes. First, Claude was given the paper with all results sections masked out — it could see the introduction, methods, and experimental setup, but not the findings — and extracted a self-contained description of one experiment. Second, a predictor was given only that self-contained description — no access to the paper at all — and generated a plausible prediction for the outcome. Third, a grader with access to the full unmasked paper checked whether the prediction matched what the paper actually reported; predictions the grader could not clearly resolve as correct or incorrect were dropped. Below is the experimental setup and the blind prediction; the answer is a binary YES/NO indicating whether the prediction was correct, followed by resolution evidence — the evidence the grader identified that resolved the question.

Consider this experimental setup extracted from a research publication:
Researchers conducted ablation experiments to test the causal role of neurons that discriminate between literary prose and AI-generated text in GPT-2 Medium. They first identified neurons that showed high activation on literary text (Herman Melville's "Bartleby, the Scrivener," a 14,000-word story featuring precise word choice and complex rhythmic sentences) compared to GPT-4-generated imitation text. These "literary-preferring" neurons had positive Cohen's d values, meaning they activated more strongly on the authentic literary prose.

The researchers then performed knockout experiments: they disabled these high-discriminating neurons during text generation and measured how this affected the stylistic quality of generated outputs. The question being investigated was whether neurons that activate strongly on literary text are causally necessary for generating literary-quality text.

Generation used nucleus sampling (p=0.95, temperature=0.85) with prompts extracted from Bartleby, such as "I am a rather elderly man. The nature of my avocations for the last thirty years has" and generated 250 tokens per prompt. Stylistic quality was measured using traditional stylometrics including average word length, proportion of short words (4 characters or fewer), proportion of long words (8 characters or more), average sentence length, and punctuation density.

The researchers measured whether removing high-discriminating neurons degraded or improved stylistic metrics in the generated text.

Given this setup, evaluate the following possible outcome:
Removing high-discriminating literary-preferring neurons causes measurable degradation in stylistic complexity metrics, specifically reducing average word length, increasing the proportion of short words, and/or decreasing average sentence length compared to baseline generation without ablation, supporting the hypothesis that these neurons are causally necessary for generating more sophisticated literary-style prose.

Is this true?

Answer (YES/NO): NO